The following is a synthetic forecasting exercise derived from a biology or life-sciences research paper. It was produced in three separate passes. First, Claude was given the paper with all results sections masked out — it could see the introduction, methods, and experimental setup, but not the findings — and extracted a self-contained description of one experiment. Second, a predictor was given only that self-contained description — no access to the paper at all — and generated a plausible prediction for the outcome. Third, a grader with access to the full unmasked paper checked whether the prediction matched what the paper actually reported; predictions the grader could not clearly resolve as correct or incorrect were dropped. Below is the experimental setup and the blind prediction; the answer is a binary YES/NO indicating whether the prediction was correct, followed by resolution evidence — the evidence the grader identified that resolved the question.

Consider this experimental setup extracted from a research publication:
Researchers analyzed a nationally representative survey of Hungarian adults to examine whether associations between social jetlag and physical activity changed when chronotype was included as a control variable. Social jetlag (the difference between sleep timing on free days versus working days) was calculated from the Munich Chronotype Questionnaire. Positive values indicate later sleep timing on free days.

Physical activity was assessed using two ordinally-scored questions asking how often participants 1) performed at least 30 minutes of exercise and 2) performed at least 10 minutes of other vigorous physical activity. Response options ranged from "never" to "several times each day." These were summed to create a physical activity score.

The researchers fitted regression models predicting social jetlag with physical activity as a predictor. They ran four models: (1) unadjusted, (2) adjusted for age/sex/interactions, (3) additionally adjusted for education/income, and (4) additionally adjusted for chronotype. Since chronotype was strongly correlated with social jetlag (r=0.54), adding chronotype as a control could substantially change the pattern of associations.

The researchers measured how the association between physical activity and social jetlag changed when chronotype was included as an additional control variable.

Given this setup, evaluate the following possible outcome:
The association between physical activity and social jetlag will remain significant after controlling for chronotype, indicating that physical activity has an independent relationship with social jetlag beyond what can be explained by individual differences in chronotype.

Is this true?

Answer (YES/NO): NO